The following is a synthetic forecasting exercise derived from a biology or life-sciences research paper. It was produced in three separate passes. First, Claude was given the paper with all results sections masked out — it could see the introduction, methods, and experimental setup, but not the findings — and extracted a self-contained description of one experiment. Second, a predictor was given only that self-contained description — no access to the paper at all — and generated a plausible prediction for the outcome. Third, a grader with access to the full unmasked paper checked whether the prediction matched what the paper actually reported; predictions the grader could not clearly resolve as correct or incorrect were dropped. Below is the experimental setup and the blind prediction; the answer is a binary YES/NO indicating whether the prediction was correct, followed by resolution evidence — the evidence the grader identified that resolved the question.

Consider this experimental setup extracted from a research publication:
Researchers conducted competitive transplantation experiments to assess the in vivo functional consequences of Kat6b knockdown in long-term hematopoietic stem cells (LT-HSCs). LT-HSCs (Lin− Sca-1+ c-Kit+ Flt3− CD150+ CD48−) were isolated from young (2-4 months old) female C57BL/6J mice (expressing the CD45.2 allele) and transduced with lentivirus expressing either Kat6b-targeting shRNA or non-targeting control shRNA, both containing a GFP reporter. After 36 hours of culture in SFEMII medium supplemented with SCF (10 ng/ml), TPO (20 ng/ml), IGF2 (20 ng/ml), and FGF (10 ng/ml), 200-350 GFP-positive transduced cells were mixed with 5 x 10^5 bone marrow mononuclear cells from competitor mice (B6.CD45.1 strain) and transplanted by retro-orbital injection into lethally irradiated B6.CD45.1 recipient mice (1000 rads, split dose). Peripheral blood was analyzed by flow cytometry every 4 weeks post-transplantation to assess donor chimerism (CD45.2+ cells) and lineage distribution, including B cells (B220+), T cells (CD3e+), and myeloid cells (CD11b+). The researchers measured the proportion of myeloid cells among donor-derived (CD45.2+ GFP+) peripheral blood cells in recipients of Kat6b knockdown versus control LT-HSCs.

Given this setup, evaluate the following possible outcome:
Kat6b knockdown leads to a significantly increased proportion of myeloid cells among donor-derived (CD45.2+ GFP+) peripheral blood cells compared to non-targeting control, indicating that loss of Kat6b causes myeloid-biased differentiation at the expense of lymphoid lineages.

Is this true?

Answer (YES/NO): NO